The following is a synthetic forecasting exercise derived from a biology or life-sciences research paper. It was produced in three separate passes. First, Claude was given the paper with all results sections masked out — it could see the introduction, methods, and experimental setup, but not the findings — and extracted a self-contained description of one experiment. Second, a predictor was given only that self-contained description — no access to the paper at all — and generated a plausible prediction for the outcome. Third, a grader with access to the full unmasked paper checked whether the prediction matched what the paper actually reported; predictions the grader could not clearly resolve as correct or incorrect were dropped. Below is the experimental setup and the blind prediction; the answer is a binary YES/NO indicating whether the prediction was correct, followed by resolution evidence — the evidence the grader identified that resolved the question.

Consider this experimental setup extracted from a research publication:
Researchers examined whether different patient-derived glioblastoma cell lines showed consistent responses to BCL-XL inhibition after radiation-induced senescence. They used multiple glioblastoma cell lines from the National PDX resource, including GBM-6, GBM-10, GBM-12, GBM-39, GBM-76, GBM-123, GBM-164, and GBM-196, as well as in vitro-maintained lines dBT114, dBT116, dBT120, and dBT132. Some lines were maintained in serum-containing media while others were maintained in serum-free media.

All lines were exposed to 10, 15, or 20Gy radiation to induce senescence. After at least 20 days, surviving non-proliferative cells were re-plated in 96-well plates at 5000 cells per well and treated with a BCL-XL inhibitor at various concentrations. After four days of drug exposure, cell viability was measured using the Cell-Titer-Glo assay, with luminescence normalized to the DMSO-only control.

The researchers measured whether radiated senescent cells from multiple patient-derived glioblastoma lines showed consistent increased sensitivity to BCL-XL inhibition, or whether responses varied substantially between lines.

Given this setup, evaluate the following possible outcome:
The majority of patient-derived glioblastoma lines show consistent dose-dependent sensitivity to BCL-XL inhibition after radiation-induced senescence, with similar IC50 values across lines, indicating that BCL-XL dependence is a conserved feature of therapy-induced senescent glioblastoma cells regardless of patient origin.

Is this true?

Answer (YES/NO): NO